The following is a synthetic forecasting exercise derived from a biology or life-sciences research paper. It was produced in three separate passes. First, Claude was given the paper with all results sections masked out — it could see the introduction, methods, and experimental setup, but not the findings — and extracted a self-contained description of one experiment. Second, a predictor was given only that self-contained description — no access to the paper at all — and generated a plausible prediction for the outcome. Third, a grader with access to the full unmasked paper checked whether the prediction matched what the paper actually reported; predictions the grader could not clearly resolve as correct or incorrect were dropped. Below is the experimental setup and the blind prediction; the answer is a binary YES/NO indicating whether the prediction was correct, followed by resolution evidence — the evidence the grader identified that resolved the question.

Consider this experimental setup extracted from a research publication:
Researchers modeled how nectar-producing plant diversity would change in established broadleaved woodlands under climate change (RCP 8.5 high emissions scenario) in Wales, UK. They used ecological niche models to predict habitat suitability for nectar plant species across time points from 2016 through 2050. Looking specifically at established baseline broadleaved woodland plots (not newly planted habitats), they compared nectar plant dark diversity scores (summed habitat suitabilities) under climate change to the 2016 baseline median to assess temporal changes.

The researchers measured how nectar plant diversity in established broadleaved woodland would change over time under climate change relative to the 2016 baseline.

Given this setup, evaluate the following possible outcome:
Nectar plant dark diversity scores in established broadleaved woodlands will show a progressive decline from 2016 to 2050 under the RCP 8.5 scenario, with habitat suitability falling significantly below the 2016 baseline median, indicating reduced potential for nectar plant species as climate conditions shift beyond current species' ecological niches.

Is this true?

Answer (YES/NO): NO